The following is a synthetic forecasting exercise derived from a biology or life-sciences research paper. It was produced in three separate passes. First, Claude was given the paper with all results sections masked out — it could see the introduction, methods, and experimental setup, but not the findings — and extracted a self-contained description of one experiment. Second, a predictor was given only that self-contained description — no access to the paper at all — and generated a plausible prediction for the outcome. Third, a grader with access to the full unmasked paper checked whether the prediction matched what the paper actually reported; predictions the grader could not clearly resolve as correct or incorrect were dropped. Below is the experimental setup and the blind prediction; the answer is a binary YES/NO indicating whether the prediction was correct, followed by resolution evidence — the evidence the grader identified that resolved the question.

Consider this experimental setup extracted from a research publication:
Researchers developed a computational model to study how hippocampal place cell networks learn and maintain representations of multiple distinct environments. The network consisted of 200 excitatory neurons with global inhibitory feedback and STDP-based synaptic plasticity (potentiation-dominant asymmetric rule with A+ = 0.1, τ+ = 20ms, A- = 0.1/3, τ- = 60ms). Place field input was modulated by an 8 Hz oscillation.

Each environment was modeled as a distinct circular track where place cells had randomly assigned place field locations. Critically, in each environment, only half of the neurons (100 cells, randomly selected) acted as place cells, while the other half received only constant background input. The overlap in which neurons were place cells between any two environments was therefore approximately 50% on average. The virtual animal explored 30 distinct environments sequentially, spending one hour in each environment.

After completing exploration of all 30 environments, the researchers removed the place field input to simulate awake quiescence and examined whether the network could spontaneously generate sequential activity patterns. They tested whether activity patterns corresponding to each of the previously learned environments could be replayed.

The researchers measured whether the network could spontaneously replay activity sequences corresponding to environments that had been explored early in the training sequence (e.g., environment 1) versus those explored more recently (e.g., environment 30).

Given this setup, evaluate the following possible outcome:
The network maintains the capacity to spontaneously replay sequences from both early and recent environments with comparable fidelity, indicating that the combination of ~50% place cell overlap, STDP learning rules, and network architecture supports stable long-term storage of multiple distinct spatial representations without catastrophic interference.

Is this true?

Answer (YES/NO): NO